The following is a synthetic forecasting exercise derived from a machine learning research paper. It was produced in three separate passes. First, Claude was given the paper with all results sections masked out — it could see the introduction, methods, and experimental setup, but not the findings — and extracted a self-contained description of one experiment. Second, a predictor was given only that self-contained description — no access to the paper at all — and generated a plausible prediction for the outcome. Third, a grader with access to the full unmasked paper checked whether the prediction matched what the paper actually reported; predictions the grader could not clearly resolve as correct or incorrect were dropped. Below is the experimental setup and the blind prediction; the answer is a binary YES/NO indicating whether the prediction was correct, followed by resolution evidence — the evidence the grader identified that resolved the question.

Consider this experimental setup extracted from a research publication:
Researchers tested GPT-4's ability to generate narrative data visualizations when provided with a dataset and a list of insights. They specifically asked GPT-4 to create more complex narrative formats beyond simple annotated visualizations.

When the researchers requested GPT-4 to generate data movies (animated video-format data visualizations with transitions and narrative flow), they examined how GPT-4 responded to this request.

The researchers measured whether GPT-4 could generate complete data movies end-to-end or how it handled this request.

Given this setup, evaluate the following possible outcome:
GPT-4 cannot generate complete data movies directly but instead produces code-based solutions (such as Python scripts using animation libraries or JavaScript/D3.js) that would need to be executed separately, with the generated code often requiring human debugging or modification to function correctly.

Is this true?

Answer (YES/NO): NO